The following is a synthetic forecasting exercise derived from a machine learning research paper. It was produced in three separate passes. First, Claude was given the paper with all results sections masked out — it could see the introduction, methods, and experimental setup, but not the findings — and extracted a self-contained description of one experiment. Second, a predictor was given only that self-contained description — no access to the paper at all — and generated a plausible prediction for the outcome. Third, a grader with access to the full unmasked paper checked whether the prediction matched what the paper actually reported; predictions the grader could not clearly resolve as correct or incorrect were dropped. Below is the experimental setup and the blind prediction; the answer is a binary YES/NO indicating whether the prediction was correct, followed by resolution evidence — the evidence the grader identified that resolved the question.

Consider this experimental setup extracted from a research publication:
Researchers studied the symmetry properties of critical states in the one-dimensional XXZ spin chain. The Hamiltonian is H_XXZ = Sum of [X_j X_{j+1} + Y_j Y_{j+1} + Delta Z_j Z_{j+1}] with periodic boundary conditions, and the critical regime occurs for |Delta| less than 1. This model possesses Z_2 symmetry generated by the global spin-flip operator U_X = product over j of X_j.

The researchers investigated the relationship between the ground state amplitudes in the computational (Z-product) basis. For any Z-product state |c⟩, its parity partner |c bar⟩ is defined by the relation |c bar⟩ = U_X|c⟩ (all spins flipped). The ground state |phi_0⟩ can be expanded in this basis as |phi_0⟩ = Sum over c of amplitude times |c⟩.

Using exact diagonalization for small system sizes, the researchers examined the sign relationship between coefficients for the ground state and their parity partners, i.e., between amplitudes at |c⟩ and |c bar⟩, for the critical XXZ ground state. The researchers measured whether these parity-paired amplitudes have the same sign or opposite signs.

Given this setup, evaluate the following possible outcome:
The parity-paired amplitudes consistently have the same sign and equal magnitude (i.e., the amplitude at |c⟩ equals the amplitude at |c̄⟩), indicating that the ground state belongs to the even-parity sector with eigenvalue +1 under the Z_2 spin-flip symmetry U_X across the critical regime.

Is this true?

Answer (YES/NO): NO